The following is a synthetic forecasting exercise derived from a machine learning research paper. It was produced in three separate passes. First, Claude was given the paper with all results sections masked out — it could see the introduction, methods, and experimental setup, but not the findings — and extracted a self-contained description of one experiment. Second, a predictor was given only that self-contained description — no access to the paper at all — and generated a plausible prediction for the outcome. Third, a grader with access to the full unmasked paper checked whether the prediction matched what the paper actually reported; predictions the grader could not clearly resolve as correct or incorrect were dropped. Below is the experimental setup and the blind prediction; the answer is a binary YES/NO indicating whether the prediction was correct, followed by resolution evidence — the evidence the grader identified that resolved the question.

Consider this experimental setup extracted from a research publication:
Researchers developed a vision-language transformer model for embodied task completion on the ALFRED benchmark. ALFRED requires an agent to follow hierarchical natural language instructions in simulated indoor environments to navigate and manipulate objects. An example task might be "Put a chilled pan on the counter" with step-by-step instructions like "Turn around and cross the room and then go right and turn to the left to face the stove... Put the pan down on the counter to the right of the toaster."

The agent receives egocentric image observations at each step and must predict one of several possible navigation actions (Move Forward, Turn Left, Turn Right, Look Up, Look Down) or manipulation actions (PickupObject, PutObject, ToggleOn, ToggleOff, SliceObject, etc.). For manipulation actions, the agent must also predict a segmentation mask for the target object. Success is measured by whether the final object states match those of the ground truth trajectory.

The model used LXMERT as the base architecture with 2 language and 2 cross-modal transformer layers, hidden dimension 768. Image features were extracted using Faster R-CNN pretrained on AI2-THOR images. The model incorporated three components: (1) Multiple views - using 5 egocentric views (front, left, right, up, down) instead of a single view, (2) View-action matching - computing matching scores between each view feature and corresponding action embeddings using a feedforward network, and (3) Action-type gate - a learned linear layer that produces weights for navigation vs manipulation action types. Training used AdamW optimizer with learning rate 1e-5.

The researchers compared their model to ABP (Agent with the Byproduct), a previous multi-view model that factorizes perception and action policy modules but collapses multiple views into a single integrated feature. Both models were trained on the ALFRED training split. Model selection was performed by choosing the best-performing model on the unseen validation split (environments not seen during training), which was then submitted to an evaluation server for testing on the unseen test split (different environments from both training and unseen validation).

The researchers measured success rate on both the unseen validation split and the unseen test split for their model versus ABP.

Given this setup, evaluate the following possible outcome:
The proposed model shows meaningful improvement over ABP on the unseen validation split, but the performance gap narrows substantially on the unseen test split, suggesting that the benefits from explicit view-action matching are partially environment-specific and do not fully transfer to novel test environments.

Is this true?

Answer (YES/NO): NO